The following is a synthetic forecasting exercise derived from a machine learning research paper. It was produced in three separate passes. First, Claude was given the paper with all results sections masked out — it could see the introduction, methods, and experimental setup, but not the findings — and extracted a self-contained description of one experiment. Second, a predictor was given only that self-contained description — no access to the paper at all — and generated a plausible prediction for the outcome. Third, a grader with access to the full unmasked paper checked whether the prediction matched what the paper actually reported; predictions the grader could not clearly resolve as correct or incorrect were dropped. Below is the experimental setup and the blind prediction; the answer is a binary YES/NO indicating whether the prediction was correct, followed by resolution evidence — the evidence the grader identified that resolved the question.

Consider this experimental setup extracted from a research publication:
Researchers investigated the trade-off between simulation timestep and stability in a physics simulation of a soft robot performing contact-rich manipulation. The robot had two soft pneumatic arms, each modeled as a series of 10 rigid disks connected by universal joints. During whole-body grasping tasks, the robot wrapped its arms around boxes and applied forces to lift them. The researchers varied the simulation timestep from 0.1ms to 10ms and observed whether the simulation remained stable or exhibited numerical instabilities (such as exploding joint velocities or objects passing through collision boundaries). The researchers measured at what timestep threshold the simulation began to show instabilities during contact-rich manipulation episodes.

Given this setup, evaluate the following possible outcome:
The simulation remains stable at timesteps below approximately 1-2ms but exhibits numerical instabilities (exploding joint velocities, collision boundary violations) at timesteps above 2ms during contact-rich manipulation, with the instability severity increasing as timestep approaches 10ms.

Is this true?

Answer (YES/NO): NO